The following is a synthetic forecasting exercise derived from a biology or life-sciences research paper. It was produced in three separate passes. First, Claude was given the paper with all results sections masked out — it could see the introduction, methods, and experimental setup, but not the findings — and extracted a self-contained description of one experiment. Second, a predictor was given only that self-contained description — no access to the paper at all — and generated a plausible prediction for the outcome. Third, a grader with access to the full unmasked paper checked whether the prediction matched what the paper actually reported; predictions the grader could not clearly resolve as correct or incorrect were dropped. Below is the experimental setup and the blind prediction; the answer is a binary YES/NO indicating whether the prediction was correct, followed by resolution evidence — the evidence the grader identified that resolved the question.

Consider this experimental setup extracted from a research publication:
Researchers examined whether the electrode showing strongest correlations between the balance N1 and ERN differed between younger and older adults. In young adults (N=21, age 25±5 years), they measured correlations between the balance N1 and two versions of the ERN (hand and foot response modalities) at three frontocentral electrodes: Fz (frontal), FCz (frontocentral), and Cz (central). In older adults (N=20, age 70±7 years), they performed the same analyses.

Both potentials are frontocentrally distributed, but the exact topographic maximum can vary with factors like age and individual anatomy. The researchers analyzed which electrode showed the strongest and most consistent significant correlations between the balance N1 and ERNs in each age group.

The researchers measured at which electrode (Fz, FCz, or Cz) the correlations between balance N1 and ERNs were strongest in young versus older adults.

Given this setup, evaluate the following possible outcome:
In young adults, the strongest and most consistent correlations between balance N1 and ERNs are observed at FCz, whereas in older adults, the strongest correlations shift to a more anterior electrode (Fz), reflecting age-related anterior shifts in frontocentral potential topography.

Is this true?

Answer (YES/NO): NO